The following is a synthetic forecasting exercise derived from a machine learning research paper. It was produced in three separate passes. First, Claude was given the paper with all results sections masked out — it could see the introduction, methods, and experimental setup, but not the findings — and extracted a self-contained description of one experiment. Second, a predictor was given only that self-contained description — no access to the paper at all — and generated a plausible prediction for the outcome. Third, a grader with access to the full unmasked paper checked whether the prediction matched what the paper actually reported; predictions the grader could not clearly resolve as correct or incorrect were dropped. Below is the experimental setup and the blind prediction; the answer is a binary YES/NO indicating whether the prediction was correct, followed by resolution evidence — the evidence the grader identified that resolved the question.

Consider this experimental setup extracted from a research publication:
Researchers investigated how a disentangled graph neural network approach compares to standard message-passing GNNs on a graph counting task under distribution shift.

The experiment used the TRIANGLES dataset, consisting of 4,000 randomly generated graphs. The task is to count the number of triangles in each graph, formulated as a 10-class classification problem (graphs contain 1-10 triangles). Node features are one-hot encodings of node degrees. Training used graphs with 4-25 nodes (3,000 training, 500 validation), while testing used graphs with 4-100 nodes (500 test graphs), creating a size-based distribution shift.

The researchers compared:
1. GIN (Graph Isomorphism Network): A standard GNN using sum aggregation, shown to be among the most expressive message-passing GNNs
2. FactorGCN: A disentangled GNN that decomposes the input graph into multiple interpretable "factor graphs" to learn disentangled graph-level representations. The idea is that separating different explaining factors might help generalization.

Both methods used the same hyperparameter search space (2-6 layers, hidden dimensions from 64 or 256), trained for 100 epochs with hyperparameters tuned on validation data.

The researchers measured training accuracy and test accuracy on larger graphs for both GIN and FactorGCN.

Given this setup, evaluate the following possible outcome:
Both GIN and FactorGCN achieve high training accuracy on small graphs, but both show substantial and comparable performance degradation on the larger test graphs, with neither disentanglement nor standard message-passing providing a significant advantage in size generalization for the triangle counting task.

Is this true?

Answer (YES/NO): NO